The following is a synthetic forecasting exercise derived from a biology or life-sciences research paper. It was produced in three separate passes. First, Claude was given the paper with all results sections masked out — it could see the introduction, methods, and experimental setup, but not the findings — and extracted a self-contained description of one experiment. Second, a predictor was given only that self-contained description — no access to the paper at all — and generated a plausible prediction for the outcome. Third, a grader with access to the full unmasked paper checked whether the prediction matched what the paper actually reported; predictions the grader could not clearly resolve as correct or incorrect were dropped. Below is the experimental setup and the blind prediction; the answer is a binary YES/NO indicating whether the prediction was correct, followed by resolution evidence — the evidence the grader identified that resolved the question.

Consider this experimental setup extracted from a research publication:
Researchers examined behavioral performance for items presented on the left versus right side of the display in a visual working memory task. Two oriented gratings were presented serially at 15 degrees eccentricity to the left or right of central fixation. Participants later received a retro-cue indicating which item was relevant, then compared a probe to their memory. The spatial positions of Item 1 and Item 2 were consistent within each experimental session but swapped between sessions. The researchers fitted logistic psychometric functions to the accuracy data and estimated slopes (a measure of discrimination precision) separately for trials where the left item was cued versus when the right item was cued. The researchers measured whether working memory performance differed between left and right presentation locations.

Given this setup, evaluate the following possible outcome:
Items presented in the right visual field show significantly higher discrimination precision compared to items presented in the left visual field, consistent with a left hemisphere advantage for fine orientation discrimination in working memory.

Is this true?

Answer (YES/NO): NO